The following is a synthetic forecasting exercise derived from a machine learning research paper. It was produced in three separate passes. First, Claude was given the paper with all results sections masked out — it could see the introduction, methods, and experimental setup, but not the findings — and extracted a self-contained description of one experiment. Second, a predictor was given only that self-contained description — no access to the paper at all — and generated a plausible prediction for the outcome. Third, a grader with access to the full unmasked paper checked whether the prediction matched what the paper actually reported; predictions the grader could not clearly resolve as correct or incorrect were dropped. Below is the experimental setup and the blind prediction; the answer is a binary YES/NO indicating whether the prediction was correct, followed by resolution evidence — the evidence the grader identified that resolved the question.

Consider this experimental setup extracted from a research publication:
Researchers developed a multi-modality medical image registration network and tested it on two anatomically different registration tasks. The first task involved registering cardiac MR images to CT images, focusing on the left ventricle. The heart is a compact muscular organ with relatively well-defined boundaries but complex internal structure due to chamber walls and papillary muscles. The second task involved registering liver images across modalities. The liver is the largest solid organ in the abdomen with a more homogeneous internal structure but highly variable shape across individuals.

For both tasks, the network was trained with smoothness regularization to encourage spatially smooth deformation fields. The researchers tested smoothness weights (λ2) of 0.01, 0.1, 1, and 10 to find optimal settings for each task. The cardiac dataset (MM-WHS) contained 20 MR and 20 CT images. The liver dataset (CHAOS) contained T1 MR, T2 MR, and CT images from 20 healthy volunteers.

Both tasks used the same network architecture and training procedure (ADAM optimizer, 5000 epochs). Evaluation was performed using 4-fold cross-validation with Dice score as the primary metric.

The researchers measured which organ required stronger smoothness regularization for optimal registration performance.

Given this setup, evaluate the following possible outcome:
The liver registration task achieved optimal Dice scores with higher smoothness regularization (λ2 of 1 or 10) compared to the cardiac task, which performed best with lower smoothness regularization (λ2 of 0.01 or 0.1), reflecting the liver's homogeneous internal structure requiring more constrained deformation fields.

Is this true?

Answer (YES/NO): NO